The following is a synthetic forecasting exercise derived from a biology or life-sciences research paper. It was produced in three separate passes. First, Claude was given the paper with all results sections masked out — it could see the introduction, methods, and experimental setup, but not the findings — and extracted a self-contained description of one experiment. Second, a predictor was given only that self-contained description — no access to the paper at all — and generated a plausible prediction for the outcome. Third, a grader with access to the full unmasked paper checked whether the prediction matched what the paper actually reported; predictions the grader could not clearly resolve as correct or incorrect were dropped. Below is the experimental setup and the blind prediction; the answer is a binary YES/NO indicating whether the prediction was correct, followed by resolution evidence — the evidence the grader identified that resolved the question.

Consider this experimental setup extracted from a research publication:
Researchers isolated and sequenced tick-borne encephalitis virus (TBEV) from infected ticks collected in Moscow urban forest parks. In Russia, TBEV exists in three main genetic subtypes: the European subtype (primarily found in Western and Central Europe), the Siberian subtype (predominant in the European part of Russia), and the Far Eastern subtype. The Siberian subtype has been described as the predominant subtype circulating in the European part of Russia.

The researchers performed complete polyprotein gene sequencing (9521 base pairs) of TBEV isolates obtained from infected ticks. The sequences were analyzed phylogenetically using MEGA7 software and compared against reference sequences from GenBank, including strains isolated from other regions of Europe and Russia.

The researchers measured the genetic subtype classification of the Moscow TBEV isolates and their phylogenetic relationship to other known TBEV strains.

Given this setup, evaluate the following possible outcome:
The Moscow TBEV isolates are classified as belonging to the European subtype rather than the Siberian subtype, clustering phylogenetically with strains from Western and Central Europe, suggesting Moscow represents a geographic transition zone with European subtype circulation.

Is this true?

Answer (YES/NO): YES